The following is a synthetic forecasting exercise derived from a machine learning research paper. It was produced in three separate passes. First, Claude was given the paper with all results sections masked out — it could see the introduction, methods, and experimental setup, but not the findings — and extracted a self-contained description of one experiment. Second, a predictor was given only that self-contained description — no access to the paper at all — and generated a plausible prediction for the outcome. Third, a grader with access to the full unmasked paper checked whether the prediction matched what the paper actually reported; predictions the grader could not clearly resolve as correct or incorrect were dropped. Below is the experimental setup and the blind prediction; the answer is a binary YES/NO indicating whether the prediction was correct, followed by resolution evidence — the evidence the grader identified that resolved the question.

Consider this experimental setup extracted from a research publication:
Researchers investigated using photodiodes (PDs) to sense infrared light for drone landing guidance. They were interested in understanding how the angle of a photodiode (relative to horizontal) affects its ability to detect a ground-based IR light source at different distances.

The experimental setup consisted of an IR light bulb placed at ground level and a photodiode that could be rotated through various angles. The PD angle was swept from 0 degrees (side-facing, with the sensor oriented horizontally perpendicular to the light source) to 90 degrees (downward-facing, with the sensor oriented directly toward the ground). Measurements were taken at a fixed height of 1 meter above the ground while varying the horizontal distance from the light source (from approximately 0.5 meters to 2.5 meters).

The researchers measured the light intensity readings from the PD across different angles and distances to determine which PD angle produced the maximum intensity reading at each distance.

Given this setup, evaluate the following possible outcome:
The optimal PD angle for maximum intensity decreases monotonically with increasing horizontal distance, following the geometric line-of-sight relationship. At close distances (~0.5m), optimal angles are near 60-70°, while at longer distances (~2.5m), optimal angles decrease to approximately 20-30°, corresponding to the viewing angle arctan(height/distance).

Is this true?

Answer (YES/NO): NO